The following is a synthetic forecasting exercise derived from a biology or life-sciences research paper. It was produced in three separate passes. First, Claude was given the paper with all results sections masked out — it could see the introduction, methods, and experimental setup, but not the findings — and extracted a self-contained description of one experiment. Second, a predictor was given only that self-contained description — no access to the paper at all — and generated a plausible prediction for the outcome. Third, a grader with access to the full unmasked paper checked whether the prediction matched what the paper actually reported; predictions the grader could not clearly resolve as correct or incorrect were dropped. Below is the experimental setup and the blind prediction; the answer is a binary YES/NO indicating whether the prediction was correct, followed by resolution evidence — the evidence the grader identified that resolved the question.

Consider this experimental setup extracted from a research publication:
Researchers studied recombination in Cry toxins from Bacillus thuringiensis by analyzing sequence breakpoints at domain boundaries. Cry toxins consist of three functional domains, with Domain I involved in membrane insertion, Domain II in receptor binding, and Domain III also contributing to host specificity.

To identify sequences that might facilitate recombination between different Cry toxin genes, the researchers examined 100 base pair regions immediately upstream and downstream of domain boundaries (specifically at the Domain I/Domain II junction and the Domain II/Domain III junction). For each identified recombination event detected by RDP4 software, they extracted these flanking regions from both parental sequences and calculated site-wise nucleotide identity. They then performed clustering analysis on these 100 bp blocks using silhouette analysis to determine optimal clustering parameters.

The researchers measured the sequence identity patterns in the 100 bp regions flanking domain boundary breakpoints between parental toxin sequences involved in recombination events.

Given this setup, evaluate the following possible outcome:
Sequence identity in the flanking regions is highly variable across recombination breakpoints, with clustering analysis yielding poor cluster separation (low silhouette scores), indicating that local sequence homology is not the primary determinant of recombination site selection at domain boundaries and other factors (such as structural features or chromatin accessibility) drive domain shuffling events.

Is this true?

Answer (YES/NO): NO